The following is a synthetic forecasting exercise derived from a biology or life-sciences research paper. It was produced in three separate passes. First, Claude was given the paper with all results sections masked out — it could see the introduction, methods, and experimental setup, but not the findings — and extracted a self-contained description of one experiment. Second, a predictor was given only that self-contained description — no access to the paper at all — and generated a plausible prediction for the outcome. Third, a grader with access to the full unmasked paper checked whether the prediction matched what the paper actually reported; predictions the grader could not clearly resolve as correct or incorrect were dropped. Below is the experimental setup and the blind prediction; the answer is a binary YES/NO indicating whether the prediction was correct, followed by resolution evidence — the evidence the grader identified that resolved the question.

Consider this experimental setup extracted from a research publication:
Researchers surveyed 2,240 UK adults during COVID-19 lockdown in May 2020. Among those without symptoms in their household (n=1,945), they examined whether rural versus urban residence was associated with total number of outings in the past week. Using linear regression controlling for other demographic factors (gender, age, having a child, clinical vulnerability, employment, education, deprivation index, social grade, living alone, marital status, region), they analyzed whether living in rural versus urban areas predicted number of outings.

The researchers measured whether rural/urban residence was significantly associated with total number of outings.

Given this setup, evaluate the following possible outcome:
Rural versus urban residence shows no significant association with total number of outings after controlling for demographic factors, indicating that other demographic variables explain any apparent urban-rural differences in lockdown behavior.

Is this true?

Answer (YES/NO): NO